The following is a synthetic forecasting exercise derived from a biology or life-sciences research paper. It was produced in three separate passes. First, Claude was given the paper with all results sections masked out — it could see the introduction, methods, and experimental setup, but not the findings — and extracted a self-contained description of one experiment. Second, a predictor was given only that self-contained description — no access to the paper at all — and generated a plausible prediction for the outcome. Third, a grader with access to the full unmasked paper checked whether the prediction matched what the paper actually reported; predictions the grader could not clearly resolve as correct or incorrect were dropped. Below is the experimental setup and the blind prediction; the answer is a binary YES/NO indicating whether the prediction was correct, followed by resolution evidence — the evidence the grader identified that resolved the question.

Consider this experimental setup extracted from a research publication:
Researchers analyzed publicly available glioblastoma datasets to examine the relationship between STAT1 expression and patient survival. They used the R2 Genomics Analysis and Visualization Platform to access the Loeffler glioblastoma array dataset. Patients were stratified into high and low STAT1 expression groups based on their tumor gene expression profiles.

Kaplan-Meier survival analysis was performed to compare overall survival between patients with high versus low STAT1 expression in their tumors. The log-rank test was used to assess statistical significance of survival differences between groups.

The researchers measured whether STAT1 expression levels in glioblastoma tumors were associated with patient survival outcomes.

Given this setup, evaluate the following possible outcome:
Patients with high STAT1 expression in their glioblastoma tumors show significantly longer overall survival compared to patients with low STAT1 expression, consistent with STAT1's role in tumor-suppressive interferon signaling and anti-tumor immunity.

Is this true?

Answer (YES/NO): NO